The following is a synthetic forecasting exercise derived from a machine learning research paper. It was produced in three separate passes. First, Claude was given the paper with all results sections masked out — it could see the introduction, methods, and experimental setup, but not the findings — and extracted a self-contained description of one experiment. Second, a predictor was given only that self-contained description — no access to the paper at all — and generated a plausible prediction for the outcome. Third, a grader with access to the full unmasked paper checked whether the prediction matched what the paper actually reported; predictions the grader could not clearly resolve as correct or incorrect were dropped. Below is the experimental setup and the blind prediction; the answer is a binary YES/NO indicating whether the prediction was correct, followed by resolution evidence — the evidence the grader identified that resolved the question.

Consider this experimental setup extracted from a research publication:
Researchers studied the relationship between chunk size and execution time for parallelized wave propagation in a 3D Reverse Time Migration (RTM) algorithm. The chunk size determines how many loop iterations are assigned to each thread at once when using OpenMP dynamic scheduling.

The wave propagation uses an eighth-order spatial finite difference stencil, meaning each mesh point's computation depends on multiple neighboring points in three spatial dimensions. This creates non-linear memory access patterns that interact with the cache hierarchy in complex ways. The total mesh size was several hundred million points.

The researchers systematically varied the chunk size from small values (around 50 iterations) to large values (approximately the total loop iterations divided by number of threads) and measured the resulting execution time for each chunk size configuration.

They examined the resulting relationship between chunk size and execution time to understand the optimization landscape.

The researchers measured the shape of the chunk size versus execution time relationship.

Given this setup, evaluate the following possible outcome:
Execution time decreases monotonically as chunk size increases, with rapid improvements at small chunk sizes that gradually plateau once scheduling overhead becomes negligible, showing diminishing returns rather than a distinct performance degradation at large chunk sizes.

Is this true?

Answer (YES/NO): NO